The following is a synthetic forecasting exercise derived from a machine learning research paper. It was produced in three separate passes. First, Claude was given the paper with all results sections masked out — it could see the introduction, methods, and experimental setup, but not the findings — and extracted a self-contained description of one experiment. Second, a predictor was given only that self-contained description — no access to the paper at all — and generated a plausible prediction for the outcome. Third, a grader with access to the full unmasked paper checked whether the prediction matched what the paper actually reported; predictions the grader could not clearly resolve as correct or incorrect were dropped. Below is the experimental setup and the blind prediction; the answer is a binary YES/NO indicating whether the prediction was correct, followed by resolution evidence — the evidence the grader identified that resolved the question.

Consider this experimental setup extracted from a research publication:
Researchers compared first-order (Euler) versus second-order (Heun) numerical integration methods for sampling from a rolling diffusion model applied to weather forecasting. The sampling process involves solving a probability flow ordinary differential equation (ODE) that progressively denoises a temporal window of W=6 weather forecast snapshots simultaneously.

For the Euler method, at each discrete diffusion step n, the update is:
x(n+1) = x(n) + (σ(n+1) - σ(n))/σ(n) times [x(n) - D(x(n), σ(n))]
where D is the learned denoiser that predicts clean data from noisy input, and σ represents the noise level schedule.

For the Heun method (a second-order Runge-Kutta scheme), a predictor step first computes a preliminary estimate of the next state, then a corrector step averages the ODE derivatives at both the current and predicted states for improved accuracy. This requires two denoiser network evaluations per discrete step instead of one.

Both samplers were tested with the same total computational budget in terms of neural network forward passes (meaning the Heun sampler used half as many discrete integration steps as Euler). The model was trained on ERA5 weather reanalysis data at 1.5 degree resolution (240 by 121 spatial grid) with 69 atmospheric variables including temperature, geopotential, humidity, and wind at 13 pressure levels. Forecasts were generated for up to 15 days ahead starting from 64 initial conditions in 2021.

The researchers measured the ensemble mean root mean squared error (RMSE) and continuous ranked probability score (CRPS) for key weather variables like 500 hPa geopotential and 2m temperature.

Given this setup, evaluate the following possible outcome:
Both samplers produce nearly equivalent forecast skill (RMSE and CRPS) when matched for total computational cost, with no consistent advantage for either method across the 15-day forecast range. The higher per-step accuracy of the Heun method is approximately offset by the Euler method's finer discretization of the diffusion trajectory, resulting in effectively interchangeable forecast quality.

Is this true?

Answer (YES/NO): NO